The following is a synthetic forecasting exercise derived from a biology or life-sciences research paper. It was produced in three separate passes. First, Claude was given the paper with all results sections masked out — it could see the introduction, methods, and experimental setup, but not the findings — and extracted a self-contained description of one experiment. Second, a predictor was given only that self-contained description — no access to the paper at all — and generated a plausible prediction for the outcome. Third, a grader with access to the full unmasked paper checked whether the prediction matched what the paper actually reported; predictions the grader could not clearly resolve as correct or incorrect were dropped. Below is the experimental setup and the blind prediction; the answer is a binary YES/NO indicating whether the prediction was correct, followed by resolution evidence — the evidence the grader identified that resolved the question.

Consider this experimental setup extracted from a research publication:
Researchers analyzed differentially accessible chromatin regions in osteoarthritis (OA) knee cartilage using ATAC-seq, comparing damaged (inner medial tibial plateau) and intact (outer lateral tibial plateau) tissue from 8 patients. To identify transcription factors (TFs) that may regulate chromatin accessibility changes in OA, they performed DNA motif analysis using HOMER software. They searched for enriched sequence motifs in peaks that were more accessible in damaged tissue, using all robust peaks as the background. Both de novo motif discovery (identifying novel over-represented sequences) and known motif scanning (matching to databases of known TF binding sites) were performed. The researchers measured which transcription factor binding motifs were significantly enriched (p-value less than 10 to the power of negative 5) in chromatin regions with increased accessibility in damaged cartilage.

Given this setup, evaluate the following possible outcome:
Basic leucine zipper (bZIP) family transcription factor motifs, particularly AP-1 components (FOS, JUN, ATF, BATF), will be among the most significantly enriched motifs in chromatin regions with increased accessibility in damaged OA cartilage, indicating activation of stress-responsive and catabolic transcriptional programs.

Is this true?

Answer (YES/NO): YES